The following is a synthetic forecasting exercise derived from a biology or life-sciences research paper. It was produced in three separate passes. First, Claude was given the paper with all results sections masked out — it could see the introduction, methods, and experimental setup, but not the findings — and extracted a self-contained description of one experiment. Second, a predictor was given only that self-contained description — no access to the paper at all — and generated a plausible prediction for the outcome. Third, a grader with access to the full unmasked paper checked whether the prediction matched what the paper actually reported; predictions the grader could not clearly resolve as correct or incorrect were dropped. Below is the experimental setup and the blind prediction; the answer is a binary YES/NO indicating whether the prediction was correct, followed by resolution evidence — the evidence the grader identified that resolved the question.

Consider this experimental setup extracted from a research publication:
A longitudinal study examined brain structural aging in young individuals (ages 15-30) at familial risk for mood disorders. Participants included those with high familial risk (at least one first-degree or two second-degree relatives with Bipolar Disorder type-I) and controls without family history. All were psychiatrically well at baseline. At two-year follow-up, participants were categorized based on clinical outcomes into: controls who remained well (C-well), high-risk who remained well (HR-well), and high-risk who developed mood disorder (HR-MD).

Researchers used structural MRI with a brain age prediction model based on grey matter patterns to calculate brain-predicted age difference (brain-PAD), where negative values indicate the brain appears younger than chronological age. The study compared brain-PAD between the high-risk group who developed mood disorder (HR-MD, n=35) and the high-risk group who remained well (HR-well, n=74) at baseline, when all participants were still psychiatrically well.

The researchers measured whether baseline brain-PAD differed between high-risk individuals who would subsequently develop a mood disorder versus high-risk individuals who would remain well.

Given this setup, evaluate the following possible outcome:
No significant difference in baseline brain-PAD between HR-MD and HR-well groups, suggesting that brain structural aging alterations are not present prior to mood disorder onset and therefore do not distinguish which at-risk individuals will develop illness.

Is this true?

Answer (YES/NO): YES